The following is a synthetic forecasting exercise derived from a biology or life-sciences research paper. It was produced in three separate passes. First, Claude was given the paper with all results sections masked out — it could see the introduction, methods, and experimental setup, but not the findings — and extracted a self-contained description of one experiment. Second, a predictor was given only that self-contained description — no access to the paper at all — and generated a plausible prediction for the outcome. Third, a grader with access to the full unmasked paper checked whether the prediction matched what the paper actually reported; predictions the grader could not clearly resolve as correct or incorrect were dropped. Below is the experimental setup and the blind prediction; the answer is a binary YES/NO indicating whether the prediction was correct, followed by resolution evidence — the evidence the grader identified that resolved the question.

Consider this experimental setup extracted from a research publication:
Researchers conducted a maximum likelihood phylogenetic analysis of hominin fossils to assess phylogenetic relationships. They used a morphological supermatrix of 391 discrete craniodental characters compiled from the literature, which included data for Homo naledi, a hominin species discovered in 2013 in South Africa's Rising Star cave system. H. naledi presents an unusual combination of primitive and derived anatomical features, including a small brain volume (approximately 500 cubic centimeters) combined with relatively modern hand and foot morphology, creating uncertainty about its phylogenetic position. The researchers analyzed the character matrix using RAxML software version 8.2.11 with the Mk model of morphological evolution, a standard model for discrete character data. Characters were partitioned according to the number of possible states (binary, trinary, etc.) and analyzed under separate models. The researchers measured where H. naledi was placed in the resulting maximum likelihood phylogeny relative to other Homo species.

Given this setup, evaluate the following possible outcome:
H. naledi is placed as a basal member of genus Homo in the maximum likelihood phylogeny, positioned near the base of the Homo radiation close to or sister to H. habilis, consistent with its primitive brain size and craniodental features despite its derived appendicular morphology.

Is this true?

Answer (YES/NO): NO